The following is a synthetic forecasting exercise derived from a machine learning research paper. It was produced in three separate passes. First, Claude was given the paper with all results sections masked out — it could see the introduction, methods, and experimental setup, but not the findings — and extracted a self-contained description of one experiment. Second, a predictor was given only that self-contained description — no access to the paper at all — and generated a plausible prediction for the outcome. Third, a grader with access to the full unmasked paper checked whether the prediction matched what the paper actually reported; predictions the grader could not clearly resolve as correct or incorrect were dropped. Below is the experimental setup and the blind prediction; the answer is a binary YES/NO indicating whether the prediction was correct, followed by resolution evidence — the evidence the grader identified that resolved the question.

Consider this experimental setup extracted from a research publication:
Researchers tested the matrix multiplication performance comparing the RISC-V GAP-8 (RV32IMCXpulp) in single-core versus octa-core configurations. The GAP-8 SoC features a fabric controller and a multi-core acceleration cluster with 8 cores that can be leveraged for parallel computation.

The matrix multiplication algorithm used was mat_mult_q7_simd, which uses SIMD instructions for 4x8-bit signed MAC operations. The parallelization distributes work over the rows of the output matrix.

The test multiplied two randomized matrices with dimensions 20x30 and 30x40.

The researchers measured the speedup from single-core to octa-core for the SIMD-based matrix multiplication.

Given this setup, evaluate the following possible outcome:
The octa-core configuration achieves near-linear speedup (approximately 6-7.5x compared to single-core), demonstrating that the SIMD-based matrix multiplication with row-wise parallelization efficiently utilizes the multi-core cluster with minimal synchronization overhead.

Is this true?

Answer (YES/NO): YES